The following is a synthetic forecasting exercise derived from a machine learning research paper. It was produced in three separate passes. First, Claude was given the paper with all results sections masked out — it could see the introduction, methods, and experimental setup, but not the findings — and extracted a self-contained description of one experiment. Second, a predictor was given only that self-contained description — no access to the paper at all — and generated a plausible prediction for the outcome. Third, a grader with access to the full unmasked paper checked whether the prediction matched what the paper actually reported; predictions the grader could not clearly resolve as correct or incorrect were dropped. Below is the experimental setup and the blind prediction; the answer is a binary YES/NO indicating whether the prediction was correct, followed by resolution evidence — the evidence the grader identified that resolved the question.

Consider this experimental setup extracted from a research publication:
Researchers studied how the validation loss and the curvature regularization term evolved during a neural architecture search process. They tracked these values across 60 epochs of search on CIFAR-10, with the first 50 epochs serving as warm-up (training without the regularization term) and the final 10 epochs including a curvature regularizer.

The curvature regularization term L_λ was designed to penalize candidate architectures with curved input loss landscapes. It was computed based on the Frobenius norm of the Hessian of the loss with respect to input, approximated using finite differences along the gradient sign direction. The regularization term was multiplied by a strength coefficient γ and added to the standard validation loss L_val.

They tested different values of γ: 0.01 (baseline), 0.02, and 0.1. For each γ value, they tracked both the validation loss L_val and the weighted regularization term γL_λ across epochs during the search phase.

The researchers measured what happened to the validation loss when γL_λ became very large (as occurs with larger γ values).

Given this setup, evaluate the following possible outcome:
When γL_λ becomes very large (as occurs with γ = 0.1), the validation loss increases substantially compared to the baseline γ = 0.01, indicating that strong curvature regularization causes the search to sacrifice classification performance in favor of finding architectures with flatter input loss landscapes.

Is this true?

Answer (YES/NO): YES